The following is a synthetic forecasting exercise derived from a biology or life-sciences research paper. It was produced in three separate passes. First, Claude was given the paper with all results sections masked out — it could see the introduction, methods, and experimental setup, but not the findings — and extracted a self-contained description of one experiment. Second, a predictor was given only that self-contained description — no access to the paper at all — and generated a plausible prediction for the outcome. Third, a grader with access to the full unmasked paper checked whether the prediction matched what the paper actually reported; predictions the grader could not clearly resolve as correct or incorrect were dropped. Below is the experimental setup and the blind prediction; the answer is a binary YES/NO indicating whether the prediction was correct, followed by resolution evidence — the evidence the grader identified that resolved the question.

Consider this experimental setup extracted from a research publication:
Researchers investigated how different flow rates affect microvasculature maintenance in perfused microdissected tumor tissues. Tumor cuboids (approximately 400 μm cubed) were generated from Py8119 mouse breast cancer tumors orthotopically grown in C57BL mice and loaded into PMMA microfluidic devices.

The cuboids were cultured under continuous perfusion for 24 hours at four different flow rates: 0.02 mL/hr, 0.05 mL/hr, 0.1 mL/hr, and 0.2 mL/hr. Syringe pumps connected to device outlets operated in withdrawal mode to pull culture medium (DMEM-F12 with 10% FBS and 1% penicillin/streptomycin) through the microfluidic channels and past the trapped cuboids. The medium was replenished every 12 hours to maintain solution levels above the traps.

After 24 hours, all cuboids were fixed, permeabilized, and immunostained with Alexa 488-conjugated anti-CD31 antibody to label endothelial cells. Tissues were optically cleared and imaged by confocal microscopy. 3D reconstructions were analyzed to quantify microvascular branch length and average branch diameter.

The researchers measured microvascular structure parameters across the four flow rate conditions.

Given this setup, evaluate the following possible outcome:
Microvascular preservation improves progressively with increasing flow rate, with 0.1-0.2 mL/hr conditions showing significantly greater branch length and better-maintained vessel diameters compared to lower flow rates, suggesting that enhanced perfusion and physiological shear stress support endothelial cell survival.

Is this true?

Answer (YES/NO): NO